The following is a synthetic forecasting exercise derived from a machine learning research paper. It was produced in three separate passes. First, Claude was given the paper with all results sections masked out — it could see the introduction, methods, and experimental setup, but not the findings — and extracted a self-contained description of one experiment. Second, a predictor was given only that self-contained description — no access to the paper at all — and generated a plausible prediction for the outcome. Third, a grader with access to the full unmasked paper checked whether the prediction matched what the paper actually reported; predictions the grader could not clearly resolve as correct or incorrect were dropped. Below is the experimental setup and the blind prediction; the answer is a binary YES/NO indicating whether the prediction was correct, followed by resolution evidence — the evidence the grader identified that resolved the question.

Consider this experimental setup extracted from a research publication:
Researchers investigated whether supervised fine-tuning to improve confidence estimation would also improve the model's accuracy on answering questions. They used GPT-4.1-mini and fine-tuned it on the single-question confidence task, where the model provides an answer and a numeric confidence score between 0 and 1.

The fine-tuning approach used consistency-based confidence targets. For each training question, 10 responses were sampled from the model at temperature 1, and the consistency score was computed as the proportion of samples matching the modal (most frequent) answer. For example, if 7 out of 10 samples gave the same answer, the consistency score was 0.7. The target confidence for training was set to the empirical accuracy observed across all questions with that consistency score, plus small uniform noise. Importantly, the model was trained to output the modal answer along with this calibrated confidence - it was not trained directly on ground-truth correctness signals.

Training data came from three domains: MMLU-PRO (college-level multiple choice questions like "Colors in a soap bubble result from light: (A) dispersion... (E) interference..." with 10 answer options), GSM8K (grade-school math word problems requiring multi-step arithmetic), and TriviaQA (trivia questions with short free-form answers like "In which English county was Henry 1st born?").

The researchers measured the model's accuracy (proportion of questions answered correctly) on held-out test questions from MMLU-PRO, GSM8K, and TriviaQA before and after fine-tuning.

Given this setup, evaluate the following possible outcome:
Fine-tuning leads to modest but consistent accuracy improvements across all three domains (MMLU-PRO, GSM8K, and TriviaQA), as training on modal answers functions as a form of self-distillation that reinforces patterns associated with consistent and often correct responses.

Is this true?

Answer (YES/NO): NO